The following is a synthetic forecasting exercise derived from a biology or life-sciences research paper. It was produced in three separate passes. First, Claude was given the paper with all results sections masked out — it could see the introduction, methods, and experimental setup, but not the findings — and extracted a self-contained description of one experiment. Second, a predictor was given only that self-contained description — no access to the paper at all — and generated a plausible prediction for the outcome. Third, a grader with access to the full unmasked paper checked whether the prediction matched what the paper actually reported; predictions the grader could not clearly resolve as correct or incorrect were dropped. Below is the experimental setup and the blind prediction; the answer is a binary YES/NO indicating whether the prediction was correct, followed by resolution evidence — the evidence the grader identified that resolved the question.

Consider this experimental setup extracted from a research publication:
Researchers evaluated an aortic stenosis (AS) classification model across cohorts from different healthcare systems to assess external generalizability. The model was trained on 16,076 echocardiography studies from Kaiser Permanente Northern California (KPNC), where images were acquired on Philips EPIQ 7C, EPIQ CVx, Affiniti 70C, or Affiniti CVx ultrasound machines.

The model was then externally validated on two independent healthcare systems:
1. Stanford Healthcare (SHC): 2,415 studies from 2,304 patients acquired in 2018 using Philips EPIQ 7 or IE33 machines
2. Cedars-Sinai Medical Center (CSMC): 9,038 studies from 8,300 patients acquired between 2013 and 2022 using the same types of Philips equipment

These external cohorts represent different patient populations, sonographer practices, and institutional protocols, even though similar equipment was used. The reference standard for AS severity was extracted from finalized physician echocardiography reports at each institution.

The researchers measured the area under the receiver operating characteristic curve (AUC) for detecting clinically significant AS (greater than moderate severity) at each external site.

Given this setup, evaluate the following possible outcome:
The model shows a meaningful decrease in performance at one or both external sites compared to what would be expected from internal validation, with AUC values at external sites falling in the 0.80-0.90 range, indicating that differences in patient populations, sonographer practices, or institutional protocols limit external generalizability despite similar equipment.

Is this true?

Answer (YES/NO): NO